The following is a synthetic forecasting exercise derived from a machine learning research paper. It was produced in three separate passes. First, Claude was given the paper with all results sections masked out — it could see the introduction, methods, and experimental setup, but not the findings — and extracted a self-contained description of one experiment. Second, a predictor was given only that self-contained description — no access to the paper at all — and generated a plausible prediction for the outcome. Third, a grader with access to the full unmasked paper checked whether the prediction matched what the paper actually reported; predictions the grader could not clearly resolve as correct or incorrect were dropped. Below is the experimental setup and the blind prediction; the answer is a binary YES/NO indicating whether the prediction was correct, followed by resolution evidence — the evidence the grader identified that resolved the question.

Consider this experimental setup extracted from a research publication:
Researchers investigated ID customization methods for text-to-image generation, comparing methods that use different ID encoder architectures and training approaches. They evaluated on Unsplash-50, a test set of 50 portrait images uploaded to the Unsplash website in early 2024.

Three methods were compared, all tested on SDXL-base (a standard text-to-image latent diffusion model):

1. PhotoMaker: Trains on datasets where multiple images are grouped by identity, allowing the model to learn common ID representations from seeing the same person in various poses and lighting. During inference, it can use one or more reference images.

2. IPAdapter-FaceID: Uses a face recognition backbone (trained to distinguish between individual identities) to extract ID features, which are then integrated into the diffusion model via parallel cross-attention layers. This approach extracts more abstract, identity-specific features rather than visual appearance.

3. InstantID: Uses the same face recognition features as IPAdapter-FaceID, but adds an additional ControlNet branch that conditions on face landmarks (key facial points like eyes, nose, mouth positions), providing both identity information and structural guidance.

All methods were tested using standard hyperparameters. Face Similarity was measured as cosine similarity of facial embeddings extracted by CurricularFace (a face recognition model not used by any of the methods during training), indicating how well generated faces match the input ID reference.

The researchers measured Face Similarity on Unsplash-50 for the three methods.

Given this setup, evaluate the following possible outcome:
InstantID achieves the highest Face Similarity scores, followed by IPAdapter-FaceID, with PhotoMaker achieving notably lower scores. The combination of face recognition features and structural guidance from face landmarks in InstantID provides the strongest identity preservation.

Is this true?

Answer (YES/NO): YES